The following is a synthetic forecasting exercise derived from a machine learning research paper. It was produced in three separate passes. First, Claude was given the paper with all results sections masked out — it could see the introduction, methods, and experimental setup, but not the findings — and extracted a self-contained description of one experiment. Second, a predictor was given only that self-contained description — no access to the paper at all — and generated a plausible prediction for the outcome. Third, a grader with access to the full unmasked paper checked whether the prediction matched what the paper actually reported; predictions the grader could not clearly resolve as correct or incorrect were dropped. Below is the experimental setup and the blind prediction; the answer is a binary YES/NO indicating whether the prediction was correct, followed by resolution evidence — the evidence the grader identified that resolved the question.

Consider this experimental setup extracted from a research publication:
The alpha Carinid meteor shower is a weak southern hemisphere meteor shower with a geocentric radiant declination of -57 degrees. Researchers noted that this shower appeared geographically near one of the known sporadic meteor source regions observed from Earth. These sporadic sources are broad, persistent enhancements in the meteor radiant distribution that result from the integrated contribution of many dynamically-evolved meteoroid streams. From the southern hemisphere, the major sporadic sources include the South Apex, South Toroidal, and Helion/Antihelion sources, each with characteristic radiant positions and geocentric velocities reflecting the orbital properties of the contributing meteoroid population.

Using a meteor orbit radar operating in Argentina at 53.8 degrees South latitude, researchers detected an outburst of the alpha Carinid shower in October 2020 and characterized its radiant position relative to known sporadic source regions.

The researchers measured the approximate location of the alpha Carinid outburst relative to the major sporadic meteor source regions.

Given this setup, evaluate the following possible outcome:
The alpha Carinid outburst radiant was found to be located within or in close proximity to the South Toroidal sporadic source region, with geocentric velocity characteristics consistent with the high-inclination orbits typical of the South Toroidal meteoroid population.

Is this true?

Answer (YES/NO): NO